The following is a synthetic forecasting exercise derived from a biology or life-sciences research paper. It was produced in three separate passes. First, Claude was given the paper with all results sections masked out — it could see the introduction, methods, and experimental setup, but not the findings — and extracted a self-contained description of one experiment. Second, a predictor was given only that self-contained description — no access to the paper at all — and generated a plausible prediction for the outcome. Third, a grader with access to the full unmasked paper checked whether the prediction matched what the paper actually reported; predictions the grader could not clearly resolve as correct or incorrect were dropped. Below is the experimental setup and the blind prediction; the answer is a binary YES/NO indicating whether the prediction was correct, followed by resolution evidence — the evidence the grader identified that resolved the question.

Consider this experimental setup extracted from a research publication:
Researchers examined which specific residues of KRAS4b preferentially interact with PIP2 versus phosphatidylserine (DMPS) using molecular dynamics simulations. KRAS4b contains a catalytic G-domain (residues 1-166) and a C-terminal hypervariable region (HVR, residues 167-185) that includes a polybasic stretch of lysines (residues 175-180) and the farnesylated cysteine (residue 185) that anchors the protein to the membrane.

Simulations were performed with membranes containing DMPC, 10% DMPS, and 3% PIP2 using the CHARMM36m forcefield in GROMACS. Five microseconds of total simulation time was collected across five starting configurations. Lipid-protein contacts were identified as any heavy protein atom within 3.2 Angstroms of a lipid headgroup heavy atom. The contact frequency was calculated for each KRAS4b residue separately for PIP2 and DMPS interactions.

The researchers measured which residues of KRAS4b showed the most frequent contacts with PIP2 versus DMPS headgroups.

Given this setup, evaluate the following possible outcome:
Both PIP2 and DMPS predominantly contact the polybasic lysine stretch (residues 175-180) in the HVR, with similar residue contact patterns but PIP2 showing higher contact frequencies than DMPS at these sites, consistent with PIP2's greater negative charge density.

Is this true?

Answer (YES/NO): NO